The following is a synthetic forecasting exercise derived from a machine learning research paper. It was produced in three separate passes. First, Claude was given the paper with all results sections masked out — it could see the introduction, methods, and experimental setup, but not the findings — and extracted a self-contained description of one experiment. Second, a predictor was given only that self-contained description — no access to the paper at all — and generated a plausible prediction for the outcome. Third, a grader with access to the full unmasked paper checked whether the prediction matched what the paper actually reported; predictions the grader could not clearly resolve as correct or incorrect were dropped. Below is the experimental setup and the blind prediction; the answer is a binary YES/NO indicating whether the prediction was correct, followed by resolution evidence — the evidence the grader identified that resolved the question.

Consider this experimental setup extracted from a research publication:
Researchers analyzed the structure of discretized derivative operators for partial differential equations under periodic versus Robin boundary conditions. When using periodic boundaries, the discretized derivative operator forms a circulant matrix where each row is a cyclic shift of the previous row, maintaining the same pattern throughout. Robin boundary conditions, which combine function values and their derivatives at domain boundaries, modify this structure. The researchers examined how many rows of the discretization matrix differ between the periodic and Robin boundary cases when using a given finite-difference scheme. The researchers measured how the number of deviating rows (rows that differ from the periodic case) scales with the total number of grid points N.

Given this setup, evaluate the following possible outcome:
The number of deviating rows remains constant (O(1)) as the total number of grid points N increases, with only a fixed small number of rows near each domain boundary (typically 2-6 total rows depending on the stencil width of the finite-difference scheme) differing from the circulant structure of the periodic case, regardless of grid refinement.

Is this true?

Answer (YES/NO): YES